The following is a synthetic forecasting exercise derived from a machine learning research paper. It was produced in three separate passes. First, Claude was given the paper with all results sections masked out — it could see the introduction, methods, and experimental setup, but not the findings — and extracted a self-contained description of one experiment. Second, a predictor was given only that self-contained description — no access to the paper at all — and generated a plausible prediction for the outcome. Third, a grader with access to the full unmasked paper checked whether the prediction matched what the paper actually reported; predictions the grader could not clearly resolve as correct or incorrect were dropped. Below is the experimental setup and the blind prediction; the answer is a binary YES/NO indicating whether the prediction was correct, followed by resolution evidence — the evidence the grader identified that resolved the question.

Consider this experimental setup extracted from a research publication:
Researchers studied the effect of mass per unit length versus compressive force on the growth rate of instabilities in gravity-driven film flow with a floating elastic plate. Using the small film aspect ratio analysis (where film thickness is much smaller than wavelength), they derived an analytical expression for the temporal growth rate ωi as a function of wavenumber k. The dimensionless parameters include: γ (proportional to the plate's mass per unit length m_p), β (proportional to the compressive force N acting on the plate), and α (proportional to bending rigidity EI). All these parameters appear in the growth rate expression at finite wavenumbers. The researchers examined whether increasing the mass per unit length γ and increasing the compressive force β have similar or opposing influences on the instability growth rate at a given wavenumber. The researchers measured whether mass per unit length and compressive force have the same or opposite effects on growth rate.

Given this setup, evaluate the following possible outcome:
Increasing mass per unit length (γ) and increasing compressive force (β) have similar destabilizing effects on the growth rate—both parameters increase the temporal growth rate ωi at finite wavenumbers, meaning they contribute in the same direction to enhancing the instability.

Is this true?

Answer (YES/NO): NO